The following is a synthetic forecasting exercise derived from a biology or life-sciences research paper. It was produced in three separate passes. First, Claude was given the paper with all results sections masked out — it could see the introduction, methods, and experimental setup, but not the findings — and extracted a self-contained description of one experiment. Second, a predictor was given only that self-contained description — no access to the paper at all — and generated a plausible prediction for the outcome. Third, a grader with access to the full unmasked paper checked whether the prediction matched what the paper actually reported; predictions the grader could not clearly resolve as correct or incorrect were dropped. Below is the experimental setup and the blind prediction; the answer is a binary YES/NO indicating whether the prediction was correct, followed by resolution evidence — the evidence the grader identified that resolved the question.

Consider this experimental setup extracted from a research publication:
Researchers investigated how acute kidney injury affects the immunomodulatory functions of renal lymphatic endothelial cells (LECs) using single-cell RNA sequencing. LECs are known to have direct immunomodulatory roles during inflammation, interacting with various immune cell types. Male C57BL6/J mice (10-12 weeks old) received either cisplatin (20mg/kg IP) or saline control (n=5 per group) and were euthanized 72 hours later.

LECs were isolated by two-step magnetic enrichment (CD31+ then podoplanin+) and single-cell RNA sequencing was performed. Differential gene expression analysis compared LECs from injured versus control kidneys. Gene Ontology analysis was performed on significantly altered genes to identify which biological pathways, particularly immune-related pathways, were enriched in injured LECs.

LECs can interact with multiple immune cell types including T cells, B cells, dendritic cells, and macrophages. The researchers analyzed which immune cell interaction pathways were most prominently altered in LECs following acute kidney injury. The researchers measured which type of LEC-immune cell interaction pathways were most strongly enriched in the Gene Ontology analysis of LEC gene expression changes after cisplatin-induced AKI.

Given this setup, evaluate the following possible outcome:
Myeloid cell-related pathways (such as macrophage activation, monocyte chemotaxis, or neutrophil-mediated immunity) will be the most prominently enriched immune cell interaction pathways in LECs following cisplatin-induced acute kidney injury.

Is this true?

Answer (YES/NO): NO